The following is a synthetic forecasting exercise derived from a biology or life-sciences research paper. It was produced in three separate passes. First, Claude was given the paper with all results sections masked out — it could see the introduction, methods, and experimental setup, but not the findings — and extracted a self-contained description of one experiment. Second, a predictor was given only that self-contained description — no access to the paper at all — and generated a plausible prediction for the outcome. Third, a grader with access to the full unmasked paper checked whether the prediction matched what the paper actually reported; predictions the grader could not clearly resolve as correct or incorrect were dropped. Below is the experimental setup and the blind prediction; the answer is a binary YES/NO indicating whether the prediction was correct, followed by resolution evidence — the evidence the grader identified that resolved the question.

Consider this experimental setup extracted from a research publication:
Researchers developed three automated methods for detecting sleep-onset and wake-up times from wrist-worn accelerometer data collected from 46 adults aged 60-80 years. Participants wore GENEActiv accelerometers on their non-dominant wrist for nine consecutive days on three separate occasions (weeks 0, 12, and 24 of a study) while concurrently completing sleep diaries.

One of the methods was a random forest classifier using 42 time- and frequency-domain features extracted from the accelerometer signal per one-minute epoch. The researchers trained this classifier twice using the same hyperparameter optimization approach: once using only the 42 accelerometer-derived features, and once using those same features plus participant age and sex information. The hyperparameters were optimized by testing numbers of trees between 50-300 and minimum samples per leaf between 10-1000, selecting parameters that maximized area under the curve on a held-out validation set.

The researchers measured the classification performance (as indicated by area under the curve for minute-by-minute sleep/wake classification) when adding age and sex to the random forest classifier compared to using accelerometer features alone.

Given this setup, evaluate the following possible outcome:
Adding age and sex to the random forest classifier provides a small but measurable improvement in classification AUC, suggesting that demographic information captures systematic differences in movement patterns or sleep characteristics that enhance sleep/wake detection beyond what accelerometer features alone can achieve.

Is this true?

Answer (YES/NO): NO